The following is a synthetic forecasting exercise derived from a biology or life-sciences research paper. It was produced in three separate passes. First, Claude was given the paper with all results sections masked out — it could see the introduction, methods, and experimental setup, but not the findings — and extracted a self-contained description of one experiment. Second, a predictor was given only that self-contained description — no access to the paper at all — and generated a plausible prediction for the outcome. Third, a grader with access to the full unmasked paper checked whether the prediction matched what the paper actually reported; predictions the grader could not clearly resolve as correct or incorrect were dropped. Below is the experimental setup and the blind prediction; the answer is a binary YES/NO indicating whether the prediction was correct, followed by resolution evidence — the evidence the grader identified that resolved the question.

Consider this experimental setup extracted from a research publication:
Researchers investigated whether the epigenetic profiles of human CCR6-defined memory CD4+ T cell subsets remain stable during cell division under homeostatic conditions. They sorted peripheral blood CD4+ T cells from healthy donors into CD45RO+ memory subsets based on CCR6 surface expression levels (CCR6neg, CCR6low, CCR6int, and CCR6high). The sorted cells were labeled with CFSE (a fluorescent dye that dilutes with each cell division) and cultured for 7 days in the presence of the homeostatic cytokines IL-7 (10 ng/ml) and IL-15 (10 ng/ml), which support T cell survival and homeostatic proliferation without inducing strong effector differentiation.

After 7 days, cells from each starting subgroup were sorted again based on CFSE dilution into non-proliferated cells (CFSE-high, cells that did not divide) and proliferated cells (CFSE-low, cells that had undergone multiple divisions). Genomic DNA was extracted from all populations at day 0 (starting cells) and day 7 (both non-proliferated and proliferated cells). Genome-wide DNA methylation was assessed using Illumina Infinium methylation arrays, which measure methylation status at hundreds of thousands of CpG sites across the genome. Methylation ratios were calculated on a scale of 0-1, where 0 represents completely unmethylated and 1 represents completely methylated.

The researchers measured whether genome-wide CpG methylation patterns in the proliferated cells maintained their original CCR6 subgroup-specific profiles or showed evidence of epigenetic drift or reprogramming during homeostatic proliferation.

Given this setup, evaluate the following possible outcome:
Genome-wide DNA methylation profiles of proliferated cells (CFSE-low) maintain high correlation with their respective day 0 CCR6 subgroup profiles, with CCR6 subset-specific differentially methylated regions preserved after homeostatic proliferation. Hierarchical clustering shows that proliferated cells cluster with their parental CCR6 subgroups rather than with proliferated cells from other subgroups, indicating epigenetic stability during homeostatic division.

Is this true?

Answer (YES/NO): YES